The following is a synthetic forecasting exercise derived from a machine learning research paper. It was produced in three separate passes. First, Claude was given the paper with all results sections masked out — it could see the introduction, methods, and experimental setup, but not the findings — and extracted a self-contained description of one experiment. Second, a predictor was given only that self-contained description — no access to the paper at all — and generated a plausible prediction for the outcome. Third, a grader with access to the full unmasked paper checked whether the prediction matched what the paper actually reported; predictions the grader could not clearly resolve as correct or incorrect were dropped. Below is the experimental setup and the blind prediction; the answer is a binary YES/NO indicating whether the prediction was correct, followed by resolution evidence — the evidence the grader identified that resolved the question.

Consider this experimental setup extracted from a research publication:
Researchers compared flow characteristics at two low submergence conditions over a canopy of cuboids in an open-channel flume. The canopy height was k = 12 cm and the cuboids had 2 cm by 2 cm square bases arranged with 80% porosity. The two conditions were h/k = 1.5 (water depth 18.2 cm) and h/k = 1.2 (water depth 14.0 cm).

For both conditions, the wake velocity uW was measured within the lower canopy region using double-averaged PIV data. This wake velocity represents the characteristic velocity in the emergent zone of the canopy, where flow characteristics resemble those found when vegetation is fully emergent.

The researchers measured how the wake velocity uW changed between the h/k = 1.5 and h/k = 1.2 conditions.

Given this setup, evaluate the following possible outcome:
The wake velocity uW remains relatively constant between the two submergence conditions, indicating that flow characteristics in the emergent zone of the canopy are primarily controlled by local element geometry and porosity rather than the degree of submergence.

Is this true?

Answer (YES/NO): YES